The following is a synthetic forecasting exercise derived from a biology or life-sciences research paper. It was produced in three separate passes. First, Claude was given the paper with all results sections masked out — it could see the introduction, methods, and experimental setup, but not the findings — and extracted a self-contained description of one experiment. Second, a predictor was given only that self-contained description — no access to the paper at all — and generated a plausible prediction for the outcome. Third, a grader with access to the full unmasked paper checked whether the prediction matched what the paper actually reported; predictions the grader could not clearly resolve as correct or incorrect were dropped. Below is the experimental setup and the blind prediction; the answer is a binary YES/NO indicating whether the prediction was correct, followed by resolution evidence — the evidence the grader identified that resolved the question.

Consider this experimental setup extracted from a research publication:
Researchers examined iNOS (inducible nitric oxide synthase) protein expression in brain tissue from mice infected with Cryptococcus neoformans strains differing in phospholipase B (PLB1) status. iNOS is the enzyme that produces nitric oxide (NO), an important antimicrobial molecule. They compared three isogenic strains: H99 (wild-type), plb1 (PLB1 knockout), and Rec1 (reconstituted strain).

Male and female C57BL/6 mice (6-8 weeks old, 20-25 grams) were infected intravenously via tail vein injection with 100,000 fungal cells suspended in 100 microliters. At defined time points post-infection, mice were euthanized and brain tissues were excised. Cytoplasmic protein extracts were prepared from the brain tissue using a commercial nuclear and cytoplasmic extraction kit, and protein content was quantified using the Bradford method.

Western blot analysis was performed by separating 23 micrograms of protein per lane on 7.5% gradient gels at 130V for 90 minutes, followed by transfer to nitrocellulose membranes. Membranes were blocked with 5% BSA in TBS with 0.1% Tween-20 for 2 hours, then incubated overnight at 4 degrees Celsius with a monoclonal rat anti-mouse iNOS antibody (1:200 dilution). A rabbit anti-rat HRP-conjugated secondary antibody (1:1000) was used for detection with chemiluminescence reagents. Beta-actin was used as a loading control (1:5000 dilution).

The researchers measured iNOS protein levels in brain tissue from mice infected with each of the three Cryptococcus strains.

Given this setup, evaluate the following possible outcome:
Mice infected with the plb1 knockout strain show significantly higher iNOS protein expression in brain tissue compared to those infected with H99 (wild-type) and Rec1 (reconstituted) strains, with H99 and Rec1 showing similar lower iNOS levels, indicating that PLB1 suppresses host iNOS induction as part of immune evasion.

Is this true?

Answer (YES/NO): NO